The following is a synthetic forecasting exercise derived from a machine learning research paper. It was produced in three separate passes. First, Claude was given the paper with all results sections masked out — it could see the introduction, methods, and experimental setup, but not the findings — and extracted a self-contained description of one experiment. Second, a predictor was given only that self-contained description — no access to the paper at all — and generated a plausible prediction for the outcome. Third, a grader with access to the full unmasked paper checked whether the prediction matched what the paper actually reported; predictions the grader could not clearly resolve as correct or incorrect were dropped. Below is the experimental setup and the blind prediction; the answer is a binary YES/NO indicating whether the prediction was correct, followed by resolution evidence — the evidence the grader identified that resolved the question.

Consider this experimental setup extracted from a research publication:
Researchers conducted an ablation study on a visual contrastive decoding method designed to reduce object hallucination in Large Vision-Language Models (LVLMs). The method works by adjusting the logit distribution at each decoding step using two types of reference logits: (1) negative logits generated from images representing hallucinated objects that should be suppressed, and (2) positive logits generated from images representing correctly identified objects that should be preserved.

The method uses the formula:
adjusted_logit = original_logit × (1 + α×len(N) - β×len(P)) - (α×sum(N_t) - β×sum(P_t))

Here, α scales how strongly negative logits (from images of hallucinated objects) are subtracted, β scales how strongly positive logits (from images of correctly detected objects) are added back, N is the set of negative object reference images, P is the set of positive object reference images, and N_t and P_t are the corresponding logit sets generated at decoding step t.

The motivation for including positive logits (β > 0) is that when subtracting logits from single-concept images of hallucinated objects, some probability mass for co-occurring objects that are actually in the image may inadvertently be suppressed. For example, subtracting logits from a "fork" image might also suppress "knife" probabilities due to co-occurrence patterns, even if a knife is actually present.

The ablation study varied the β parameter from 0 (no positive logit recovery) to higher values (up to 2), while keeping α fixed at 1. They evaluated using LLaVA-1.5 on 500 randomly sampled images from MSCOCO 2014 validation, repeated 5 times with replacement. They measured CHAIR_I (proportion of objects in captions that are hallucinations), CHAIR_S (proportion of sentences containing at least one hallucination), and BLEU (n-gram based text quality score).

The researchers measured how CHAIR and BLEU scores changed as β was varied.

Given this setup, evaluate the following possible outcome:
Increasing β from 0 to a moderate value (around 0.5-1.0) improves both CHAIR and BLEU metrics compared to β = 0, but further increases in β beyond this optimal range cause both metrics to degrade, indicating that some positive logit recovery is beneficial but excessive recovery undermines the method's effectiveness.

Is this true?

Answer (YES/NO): NO